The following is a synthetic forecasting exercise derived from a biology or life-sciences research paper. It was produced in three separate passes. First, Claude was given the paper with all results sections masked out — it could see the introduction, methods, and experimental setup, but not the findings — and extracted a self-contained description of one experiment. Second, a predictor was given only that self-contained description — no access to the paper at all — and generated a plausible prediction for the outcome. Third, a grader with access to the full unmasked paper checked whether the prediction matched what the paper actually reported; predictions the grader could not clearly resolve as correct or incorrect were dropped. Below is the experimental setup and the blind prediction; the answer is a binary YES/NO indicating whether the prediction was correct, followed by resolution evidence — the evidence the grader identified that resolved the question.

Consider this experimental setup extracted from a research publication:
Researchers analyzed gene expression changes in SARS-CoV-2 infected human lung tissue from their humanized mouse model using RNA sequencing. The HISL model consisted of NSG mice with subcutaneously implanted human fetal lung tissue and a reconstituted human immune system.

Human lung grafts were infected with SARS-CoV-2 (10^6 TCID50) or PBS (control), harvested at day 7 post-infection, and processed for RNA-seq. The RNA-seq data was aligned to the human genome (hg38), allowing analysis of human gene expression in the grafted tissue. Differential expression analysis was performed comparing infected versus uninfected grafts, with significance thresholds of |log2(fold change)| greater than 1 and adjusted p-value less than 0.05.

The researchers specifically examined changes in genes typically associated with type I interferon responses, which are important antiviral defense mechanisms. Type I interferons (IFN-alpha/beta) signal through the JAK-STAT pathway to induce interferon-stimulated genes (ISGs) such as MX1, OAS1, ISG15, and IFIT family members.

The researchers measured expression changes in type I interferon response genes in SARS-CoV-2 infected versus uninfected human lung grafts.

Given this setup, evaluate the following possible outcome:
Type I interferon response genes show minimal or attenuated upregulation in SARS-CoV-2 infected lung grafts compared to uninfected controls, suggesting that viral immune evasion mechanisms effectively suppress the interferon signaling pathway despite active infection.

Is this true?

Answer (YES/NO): NO